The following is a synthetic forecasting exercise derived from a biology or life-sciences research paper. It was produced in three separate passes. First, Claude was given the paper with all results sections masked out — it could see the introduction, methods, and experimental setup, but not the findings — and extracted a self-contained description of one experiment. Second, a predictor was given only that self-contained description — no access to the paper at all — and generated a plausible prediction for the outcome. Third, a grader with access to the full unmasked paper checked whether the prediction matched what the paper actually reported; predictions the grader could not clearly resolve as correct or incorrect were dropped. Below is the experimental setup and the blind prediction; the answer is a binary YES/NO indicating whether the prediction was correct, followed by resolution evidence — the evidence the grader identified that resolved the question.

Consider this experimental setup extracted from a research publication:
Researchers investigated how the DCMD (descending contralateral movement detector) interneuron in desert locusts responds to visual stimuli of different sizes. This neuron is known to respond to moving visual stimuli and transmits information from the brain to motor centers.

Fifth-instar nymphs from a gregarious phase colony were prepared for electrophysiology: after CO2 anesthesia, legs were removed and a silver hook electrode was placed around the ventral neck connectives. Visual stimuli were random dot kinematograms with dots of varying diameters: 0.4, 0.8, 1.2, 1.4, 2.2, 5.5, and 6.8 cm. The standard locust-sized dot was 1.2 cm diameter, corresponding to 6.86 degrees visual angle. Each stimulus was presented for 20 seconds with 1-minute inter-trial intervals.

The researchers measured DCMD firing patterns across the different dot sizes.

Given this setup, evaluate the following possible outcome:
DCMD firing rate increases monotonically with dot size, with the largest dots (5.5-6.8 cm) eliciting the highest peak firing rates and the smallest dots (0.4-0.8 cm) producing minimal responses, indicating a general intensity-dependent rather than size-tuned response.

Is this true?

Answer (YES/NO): YES